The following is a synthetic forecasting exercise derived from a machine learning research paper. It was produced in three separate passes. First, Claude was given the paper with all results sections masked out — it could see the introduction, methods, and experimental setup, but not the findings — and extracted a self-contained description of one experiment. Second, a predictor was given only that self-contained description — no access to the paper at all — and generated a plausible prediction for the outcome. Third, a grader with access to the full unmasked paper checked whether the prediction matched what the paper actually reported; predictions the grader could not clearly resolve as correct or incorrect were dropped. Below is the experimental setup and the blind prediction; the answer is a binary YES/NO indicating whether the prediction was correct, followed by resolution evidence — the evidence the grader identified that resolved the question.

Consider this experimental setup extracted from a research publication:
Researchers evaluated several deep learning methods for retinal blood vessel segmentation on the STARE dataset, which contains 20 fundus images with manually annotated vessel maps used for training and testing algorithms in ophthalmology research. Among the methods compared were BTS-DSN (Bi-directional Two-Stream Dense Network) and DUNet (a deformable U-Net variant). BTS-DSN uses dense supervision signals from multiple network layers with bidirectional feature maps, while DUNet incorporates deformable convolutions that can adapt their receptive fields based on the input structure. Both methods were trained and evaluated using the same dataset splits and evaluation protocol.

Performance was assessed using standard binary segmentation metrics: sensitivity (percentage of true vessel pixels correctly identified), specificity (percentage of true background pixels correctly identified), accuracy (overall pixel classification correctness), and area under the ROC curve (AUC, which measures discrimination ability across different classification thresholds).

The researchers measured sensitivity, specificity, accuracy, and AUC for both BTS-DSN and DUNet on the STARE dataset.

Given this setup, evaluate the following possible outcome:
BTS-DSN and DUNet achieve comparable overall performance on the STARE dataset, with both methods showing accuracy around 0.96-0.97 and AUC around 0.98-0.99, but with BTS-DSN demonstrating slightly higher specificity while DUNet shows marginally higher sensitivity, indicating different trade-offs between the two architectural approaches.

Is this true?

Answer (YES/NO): NO